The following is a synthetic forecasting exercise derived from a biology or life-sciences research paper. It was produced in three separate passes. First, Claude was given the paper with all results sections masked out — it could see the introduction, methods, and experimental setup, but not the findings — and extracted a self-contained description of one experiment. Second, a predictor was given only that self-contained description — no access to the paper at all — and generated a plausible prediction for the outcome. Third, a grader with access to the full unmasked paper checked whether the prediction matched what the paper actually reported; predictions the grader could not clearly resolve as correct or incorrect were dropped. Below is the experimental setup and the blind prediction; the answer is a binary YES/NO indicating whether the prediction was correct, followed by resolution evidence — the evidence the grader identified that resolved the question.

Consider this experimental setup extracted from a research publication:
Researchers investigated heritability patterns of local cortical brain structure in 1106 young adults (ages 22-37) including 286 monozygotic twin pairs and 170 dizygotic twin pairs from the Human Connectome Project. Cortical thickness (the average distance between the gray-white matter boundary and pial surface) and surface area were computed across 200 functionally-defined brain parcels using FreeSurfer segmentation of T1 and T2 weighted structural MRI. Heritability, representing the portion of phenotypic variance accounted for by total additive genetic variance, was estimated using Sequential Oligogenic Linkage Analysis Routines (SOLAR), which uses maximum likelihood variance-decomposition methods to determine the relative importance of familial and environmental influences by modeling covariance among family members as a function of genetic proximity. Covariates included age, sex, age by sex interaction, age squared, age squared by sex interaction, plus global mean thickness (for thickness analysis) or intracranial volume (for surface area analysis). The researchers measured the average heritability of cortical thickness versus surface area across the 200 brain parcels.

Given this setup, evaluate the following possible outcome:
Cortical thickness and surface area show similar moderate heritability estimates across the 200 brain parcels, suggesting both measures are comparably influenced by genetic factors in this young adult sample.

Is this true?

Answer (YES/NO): NO